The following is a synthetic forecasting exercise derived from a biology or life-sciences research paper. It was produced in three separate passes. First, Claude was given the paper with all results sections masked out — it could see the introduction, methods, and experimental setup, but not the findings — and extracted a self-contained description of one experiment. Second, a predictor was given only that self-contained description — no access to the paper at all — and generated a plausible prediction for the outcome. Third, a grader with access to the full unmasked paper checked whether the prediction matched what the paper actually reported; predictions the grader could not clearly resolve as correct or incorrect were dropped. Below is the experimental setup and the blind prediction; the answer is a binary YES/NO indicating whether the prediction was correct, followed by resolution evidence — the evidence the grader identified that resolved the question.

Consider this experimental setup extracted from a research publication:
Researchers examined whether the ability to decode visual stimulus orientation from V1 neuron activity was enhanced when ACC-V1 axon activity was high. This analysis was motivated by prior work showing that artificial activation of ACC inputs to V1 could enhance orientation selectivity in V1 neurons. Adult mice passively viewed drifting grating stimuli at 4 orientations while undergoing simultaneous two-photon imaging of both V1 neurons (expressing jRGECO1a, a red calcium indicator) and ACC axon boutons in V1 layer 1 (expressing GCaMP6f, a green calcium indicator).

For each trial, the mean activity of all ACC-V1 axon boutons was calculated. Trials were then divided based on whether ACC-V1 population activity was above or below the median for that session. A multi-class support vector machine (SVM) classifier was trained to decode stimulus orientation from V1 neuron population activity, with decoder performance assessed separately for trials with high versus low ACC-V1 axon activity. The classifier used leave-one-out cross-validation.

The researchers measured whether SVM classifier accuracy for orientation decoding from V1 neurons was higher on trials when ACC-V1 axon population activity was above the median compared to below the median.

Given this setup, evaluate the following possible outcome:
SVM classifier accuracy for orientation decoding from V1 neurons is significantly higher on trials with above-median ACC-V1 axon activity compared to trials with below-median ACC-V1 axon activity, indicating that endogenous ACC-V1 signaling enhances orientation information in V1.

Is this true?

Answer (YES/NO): NO